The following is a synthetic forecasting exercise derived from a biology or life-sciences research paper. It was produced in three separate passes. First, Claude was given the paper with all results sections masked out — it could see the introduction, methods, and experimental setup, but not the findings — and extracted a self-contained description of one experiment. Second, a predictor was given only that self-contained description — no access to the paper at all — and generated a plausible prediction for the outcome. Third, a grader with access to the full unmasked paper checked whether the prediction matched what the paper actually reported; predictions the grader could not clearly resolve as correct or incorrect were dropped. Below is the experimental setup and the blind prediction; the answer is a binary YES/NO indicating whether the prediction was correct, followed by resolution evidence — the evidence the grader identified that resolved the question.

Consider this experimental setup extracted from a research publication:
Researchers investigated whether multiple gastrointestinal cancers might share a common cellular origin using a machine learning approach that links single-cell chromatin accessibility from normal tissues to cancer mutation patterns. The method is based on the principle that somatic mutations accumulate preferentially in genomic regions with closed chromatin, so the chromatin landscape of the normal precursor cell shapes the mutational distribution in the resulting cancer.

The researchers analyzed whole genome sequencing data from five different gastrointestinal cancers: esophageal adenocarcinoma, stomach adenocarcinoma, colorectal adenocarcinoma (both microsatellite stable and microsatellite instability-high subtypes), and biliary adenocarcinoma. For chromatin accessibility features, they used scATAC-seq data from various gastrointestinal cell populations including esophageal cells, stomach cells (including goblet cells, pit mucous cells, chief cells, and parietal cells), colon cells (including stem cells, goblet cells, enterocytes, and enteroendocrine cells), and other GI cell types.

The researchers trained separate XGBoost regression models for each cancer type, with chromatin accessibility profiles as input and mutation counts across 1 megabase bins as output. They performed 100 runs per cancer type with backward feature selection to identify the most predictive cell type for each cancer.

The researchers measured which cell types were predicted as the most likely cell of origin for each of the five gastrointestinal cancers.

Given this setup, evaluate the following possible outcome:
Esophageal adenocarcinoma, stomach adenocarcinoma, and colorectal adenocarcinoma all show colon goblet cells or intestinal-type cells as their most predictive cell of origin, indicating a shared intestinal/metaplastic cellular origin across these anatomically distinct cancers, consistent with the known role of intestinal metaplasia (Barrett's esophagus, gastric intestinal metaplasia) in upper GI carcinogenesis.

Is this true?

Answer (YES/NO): NO